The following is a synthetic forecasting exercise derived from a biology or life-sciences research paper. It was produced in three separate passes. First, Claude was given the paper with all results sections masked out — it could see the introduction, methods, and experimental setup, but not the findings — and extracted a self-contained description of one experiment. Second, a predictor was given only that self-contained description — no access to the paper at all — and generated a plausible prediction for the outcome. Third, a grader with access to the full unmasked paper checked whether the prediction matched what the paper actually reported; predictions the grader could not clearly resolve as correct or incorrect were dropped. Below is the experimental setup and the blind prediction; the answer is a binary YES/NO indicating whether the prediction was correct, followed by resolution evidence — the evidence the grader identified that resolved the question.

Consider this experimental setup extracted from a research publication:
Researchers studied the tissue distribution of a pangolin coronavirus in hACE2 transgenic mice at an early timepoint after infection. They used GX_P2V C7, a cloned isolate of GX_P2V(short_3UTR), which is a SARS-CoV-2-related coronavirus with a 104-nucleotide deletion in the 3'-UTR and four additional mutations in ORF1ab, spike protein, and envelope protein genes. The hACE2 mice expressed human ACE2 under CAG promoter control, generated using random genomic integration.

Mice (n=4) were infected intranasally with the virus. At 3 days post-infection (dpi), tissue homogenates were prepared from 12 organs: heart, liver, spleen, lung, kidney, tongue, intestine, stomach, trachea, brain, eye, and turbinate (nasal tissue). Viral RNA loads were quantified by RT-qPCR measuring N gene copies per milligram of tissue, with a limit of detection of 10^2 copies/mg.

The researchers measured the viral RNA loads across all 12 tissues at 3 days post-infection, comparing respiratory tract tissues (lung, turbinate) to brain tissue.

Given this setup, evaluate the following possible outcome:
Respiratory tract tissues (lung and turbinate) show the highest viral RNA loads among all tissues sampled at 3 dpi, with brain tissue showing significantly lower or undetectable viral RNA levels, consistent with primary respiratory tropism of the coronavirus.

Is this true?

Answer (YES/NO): NO